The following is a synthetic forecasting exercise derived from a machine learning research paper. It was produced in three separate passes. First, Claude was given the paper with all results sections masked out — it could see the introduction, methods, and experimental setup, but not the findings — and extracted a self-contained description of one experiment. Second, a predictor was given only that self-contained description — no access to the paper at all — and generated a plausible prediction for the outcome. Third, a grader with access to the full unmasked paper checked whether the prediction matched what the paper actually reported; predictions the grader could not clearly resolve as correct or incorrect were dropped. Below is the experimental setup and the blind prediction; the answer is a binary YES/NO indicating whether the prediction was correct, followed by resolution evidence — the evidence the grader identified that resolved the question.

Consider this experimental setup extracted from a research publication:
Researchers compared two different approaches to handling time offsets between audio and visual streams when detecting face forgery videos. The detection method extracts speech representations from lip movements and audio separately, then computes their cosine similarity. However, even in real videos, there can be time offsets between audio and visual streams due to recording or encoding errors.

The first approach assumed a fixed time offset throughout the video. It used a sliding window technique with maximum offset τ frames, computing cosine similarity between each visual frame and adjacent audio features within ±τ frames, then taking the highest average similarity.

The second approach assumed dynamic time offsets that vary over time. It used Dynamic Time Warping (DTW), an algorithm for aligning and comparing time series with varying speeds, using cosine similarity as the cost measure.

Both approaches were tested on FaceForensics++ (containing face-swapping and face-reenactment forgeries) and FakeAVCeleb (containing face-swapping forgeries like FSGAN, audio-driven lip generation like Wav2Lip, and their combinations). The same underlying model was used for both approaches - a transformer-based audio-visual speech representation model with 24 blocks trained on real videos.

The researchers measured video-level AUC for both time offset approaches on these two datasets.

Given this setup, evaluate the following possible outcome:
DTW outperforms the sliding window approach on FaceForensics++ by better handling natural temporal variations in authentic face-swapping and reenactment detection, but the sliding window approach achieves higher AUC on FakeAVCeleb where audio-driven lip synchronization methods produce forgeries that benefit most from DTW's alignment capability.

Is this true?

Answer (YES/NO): NO